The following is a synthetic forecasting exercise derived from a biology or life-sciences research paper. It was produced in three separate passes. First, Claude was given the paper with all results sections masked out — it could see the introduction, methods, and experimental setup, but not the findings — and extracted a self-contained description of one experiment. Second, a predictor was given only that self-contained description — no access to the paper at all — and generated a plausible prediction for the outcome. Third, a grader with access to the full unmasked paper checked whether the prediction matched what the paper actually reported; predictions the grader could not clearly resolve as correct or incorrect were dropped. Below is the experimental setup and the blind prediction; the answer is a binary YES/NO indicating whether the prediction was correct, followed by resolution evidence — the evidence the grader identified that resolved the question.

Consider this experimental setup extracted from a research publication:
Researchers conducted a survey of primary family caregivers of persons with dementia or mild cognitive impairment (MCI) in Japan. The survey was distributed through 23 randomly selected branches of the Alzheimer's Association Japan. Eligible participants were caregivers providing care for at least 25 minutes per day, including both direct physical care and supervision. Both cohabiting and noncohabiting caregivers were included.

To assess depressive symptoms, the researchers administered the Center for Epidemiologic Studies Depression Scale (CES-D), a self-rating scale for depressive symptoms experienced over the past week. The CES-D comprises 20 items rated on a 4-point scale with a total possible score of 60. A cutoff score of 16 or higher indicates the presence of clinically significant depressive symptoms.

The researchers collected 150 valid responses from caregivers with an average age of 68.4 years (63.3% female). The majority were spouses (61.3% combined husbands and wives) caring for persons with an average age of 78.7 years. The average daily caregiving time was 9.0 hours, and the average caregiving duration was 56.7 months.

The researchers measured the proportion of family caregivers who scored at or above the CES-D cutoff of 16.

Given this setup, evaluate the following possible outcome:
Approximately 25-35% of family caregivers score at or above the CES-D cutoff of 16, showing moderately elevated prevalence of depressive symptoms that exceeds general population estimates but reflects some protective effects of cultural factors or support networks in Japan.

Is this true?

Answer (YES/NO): NO